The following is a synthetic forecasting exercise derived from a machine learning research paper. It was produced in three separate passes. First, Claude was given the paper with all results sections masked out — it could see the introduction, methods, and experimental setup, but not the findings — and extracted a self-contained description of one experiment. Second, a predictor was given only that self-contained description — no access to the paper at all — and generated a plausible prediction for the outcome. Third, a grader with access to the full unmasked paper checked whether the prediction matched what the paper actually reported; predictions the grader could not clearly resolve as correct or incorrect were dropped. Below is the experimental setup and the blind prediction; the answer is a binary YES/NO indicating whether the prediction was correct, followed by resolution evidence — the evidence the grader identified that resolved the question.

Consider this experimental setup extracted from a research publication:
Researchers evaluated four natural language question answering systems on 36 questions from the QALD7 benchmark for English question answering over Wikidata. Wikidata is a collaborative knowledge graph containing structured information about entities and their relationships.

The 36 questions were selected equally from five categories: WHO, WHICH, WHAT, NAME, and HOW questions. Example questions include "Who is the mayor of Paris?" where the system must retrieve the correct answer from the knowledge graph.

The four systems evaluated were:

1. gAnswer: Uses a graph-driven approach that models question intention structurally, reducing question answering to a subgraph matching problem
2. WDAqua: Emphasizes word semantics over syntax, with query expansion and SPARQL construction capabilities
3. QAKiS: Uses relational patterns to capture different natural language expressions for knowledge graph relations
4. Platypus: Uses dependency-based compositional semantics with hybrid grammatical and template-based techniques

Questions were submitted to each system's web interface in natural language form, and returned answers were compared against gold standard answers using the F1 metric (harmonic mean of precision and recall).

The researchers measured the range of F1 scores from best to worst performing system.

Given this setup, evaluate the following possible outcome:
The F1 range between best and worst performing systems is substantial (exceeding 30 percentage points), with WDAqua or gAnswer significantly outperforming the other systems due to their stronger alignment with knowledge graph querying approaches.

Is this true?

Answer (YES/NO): YES